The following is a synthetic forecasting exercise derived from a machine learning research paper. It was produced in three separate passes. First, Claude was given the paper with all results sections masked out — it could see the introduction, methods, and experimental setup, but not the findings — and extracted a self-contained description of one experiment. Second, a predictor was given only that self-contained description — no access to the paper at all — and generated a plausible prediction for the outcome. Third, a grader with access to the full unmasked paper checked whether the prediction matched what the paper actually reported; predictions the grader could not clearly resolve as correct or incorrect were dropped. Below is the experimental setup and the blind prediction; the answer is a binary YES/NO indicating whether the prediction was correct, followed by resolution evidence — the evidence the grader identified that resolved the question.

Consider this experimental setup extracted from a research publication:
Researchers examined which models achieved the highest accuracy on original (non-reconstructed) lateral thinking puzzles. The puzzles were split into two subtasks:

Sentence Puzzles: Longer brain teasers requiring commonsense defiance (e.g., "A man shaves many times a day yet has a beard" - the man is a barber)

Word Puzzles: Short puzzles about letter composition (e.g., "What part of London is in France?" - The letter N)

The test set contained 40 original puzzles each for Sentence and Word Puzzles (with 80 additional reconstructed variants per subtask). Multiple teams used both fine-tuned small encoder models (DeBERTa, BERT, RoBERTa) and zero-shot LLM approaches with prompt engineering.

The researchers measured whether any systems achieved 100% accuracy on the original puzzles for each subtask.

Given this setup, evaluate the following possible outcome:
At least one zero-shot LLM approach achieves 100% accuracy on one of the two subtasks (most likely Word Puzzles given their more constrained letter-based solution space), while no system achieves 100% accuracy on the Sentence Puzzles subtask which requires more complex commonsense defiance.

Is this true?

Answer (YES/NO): NO